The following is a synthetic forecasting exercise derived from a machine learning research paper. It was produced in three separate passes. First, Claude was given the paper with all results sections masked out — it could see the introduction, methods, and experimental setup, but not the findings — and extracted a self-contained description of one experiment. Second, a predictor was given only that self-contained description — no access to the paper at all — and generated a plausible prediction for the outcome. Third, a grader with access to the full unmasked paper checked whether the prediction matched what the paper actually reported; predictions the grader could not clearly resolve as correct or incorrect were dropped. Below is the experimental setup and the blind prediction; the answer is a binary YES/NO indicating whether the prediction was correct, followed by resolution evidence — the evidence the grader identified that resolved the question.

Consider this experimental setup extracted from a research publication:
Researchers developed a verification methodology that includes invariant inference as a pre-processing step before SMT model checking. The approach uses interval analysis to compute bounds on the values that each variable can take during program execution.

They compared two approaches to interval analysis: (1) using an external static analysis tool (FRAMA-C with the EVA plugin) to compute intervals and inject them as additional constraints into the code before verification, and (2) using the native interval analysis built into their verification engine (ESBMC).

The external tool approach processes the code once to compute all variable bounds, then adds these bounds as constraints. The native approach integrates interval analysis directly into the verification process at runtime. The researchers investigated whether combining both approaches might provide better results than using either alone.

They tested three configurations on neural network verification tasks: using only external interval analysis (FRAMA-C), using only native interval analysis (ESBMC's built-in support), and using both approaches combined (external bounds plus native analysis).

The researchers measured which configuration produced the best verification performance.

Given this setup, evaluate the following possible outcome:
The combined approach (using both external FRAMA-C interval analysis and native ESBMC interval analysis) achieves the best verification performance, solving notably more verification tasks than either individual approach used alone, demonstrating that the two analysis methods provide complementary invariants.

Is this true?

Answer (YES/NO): NO